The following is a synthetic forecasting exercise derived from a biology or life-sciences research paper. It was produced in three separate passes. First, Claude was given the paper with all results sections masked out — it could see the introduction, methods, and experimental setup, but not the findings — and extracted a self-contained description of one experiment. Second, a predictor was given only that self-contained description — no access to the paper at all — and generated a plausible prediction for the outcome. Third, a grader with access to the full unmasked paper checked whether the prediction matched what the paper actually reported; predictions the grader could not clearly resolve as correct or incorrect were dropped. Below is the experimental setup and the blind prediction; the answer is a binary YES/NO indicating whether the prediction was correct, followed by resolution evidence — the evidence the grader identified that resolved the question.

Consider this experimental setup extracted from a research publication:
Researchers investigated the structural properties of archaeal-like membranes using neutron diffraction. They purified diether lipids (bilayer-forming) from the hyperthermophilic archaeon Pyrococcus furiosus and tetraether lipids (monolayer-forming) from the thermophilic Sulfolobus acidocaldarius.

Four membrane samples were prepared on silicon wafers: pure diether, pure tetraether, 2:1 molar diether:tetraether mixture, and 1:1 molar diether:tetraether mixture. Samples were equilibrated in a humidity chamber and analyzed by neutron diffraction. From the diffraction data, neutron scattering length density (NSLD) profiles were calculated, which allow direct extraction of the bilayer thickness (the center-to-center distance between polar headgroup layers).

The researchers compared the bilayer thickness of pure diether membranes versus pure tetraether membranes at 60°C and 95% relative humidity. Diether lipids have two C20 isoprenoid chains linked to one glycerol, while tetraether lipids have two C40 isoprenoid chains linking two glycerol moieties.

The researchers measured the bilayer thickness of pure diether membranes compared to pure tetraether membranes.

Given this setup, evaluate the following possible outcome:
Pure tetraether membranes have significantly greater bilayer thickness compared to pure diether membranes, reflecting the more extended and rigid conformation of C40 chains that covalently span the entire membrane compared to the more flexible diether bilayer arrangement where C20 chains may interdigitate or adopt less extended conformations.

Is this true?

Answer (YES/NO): NO